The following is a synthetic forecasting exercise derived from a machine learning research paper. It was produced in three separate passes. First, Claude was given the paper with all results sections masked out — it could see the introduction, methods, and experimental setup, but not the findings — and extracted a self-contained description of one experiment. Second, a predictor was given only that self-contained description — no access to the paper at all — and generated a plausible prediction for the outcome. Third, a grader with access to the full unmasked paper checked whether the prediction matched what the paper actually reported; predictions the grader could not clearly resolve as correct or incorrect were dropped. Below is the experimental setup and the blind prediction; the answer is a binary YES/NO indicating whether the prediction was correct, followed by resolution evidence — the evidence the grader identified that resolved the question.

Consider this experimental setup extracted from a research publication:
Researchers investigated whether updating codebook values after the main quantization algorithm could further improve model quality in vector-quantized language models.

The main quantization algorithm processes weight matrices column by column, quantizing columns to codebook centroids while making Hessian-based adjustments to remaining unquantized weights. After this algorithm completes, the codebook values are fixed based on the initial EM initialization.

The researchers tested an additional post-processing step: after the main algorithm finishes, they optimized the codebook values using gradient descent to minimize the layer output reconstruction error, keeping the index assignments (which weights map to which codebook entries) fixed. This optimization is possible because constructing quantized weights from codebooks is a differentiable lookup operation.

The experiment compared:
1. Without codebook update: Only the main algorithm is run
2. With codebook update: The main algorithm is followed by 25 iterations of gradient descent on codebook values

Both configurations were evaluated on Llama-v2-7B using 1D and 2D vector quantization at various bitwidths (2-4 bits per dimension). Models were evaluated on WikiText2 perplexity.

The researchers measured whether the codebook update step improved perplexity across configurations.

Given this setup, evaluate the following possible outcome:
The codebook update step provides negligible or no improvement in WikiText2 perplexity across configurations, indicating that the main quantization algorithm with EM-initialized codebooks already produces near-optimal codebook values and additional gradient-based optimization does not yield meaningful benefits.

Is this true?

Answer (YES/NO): NO